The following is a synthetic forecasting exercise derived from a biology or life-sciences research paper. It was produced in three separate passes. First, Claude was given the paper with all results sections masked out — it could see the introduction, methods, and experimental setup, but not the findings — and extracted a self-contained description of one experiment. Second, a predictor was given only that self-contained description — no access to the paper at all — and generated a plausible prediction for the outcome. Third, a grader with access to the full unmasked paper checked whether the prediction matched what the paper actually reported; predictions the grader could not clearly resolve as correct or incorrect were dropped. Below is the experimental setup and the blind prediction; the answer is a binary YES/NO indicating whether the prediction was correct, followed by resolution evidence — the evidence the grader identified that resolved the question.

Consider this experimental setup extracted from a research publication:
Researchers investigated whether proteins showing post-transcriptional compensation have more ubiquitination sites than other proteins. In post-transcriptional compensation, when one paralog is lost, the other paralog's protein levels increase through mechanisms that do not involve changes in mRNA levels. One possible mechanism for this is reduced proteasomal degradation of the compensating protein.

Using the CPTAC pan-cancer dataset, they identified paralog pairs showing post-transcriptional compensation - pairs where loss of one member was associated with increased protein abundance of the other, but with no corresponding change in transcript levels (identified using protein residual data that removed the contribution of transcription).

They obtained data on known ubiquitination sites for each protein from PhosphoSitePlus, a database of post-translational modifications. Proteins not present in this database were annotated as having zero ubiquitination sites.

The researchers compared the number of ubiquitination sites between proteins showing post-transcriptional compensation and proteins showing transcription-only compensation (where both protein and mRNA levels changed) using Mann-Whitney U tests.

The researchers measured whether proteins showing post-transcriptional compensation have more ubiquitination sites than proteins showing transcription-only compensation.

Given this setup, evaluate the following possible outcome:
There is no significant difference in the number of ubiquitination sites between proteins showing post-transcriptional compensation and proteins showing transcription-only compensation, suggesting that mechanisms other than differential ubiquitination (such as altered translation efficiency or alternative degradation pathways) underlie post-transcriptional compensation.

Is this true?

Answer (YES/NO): NO